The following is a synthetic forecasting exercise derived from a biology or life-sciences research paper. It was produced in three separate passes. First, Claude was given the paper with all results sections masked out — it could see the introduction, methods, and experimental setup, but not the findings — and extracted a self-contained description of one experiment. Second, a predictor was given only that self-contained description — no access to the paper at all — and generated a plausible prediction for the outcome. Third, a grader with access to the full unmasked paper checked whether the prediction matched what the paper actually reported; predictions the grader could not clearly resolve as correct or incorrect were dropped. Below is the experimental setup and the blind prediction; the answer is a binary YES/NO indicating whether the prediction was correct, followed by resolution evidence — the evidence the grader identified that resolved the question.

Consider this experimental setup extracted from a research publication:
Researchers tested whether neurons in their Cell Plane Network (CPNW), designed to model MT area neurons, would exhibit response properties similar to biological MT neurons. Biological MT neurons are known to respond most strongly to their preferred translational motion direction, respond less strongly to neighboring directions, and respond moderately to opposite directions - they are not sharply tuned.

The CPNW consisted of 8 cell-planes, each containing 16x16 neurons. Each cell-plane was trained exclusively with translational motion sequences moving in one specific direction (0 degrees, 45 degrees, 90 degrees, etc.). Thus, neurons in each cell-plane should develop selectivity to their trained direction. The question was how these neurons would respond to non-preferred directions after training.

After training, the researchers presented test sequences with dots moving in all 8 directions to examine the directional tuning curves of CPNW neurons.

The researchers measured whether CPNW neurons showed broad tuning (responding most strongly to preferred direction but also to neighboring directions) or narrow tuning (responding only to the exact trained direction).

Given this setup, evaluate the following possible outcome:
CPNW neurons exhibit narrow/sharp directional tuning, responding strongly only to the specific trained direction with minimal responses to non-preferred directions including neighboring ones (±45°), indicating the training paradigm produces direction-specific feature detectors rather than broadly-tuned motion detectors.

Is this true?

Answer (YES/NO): NO